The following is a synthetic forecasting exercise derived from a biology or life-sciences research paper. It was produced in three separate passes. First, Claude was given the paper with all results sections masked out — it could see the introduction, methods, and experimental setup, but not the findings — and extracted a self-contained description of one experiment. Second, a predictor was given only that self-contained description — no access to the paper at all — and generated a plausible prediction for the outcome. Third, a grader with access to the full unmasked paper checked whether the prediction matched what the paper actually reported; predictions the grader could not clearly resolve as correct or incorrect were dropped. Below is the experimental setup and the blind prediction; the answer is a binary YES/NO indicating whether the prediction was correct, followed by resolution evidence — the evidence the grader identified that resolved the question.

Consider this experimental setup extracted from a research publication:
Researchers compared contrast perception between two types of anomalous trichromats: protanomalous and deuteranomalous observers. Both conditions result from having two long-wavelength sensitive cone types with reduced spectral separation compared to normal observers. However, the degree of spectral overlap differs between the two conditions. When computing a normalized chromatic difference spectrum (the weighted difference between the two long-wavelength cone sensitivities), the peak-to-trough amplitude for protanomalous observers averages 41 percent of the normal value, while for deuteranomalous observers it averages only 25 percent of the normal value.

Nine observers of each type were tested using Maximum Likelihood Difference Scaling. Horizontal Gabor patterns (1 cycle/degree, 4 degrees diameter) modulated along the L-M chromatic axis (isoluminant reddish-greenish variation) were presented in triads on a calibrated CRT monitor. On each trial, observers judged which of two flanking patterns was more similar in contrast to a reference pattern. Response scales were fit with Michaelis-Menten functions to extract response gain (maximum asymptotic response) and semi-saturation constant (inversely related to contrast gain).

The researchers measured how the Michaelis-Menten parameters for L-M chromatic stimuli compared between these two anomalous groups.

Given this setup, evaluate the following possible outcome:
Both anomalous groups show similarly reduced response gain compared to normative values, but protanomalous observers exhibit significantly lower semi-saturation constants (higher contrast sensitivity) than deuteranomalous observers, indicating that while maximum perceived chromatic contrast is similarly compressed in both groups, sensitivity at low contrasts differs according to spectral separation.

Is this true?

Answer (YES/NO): NO